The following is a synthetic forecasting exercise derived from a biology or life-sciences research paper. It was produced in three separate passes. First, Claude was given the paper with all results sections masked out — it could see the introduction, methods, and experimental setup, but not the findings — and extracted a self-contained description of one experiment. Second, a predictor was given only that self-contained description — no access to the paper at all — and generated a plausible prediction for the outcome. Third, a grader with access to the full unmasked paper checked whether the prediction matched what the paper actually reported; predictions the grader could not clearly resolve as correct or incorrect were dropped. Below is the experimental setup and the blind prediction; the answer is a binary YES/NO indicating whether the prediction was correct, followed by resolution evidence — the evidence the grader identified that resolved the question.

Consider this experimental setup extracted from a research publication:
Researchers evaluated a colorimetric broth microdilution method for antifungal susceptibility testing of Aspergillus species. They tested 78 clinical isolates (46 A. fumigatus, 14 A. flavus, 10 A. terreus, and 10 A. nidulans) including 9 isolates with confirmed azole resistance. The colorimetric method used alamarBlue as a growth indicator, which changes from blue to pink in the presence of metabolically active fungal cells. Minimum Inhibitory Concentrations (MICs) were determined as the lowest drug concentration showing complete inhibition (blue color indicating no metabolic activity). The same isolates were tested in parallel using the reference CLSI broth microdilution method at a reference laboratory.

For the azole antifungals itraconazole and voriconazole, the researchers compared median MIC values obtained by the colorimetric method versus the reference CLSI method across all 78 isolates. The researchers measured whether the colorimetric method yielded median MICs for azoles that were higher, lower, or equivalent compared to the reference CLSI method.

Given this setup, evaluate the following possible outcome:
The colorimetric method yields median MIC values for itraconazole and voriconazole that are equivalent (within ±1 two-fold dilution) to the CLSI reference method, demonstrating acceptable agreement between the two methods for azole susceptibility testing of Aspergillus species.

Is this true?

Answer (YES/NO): NO